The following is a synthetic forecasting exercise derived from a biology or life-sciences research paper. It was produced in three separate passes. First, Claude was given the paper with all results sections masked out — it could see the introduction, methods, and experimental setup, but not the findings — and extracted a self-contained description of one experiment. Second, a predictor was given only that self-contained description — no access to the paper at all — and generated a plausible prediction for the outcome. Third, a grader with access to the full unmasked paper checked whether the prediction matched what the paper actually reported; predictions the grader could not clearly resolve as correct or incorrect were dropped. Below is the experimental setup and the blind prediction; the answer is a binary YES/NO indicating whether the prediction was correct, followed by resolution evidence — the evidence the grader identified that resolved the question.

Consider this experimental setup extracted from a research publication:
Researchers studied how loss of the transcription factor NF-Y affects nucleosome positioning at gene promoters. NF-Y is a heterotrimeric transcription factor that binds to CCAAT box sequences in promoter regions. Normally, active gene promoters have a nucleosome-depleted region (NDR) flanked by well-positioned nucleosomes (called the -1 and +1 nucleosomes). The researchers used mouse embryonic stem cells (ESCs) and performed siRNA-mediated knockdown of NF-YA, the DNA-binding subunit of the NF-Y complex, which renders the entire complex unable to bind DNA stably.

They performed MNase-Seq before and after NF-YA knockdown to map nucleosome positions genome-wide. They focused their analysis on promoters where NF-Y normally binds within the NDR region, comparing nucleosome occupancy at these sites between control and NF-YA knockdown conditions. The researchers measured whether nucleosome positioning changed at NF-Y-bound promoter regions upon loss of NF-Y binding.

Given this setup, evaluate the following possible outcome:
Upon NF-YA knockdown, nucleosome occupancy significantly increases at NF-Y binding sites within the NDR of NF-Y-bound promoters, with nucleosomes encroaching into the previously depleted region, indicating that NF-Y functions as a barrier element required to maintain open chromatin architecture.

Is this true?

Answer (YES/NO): YES